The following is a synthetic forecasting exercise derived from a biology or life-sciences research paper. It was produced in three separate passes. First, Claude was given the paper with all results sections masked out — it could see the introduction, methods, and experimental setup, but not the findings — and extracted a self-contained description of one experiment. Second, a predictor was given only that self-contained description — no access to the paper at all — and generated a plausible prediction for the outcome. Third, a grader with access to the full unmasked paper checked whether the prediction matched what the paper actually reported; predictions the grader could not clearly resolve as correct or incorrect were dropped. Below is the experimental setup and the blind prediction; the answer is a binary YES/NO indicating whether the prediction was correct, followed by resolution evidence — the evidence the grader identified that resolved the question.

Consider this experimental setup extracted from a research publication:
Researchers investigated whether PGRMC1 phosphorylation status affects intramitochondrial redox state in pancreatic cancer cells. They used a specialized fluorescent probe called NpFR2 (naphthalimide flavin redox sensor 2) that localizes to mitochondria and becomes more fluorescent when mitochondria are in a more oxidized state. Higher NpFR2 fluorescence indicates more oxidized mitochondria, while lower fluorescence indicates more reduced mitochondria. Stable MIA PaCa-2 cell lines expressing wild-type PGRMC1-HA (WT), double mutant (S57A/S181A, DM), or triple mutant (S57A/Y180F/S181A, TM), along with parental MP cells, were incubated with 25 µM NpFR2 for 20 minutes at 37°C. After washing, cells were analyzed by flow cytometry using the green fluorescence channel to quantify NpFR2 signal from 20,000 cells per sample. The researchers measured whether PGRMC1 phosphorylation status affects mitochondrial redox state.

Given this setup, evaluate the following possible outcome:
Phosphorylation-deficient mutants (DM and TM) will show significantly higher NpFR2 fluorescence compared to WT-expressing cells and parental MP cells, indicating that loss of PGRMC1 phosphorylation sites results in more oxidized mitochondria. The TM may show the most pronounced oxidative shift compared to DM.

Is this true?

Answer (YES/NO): NO